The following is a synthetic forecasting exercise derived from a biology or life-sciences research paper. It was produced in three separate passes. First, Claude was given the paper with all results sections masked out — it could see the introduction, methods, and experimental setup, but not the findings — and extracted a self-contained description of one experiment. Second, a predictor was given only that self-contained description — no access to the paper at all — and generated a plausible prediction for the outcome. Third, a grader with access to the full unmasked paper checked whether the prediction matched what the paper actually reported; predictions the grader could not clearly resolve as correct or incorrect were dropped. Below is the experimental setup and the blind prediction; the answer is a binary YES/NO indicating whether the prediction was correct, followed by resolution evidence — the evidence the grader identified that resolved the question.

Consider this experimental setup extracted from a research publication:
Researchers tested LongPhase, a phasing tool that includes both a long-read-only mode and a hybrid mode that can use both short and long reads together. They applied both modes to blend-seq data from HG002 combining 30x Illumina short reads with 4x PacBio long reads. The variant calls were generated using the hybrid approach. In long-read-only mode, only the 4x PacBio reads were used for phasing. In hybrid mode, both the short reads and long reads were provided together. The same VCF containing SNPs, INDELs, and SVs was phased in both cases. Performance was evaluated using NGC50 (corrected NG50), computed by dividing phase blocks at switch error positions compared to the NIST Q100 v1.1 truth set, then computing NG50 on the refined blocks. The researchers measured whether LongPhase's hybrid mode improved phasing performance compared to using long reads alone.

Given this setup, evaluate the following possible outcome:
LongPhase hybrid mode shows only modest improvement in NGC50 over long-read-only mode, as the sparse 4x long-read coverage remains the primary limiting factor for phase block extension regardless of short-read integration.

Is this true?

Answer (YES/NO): NO